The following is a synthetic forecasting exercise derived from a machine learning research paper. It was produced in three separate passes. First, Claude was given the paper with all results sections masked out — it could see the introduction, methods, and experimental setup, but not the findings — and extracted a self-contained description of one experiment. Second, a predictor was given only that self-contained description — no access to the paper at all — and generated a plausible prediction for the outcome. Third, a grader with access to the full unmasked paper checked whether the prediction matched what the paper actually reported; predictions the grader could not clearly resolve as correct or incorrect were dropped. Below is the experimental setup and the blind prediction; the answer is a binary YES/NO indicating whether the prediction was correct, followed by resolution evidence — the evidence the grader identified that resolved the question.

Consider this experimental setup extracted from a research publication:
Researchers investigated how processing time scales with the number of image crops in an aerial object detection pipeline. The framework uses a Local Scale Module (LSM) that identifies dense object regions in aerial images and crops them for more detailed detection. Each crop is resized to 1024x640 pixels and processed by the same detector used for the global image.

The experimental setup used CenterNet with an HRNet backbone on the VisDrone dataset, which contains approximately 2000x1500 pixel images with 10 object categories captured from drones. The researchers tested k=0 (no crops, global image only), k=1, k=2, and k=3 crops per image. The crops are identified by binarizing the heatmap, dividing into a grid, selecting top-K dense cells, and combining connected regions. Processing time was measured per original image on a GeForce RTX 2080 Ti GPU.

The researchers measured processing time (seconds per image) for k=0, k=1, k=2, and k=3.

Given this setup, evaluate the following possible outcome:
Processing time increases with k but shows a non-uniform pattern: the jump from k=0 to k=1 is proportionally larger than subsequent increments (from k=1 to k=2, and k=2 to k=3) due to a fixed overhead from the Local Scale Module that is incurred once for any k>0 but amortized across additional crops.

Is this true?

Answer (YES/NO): NO